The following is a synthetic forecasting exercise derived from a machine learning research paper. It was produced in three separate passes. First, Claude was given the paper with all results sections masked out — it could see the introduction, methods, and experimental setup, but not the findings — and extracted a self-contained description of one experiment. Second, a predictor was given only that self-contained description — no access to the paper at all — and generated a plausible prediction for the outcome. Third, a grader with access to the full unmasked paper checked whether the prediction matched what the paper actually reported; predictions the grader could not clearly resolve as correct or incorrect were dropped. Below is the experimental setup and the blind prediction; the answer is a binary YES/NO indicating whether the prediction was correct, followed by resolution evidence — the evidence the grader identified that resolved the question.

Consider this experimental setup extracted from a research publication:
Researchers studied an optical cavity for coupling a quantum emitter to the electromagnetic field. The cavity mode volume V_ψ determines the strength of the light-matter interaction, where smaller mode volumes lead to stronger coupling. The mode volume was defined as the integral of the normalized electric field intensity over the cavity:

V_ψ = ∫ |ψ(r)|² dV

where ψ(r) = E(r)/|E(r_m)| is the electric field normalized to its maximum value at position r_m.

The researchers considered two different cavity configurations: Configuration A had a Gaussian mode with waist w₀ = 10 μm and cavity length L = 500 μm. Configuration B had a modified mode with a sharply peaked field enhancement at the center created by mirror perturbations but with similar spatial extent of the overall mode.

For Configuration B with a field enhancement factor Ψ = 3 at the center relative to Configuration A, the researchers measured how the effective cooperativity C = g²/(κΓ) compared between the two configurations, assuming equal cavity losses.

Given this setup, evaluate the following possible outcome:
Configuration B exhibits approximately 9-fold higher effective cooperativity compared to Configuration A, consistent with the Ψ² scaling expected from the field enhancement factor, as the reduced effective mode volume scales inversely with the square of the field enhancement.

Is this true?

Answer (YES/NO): YES